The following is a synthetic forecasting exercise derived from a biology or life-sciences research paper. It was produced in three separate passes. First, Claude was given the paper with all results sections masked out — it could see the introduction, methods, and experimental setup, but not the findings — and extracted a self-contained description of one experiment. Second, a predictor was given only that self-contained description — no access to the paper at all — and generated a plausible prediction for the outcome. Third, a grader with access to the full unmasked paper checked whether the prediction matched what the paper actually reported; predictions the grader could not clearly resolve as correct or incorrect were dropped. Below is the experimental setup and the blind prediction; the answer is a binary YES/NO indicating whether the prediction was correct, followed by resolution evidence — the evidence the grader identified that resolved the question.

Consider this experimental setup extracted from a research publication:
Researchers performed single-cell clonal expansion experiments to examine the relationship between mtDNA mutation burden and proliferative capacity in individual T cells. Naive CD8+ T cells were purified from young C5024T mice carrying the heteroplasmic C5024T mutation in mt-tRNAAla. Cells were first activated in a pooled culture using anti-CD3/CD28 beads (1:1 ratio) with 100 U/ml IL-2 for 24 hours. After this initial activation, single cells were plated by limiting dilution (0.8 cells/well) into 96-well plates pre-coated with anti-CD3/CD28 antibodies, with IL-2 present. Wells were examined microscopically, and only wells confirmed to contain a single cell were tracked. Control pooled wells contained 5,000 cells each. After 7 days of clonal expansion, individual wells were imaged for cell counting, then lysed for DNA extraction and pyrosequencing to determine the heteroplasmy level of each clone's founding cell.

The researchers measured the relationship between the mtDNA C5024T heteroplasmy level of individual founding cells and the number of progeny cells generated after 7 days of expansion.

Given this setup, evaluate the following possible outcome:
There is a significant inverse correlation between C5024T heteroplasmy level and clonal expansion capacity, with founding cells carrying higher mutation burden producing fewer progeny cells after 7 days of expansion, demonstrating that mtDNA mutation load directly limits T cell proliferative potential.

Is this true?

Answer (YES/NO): YES